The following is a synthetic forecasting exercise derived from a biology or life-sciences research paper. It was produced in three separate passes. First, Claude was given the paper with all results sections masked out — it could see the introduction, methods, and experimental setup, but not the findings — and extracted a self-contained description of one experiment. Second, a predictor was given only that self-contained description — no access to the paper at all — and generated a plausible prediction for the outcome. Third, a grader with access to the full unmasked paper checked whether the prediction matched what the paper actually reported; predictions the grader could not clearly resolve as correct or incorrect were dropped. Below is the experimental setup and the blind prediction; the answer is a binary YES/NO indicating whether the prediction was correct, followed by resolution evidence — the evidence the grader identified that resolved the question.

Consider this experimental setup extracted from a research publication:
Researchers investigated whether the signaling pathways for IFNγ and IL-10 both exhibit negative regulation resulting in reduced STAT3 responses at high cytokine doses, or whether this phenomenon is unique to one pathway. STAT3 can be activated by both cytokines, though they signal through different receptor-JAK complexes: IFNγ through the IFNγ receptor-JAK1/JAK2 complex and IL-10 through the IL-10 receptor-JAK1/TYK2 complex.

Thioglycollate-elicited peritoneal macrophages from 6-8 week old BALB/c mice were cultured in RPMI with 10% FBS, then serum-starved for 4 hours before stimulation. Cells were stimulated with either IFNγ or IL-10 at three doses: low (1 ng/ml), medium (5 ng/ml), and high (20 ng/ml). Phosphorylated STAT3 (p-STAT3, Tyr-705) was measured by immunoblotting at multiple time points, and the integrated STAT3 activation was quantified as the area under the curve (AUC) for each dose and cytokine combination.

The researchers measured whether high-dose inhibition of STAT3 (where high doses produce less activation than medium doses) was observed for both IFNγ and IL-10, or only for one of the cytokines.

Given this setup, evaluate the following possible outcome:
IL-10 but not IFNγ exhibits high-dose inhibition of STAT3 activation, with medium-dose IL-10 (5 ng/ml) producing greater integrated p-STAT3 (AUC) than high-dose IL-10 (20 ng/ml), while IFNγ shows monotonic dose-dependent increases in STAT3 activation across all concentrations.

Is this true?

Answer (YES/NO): NO